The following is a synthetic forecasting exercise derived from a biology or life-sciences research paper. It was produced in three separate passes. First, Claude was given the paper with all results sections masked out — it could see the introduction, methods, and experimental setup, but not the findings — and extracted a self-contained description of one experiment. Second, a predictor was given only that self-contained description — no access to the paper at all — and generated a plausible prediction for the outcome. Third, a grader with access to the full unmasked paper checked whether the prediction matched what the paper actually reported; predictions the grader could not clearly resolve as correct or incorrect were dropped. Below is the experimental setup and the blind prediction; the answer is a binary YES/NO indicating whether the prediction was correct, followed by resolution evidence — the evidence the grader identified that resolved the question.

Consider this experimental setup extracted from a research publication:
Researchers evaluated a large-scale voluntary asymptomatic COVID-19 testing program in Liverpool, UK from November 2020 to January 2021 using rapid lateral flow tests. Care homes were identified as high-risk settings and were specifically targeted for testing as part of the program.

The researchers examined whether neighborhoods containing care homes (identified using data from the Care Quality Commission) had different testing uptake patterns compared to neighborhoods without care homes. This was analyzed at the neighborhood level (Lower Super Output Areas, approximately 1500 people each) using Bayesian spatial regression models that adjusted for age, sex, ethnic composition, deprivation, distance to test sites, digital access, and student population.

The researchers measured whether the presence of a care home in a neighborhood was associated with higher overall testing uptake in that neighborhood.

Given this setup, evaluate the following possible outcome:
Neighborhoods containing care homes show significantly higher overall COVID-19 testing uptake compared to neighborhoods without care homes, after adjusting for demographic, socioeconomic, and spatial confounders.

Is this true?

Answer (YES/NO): YES